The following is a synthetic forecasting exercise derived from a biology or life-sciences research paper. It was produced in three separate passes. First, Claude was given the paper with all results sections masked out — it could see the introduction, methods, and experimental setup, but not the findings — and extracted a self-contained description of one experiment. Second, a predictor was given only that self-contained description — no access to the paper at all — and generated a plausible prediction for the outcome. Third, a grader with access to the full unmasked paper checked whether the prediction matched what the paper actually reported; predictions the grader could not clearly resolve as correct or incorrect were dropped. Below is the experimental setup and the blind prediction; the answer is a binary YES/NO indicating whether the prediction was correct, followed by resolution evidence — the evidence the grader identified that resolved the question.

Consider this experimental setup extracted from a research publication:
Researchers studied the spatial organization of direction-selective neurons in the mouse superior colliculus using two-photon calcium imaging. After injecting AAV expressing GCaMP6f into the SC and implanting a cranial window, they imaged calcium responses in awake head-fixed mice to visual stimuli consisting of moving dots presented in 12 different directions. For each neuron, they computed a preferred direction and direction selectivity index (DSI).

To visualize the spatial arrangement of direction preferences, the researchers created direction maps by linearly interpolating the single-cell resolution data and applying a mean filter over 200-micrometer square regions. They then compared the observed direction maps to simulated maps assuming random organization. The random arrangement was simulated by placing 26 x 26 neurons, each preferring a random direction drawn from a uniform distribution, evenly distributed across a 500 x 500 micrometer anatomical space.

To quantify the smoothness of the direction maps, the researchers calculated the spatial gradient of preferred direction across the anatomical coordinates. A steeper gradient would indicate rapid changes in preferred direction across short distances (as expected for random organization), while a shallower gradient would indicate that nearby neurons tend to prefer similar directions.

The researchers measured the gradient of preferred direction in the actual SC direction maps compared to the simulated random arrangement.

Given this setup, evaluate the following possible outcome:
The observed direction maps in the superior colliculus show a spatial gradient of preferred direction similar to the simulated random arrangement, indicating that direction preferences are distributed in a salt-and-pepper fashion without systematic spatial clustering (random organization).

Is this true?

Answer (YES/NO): NO